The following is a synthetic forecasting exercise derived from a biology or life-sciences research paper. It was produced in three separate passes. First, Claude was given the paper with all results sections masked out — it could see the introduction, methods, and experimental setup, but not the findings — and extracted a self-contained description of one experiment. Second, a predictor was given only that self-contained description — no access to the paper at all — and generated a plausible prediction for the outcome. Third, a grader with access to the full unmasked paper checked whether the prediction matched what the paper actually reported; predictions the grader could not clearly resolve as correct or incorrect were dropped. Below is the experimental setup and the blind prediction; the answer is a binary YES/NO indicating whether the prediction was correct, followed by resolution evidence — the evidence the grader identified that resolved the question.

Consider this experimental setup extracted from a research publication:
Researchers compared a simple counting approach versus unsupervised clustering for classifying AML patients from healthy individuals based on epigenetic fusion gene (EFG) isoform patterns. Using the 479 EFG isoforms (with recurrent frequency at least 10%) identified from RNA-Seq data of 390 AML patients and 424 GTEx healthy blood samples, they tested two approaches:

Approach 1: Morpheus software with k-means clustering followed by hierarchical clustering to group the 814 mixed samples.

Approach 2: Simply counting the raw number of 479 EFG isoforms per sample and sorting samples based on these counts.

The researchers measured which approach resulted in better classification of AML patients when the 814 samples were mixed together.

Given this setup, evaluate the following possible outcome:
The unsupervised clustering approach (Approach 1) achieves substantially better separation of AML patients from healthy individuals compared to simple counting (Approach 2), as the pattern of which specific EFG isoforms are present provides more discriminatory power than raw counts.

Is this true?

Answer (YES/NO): NO